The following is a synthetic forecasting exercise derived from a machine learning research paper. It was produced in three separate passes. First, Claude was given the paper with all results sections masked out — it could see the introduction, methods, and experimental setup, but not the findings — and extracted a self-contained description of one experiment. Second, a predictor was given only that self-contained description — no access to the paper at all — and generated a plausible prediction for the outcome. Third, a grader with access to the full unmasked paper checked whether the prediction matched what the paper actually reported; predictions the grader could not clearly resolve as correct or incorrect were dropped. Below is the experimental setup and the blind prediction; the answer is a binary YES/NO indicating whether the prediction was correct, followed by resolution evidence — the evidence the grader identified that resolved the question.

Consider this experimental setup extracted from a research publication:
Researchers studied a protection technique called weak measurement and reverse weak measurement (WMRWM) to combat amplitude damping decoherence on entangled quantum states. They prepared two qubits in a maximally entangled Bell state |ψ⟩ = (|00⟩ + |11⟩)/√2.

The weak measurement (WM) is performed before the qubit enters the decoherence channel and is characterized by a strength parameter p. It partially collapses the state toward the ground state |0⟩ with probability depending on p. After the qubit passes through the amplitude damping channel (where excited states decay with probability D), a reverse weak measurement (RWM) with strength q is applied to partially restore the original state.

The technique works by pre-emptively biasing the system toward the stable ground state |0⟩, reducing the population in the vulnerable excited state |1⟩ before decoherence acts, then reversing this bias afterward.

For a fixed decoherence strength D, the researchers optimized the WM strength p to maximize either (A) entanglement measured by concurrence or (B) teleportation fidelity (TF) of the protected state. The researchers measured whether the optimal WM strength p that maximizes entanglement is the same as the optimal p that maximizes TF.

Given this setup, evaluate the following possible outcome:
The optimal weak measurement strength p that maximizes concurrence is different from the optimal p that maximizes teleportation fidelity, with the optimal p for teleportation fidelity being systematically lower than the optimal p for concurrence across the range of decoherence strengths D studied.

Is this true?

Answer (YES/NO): NO